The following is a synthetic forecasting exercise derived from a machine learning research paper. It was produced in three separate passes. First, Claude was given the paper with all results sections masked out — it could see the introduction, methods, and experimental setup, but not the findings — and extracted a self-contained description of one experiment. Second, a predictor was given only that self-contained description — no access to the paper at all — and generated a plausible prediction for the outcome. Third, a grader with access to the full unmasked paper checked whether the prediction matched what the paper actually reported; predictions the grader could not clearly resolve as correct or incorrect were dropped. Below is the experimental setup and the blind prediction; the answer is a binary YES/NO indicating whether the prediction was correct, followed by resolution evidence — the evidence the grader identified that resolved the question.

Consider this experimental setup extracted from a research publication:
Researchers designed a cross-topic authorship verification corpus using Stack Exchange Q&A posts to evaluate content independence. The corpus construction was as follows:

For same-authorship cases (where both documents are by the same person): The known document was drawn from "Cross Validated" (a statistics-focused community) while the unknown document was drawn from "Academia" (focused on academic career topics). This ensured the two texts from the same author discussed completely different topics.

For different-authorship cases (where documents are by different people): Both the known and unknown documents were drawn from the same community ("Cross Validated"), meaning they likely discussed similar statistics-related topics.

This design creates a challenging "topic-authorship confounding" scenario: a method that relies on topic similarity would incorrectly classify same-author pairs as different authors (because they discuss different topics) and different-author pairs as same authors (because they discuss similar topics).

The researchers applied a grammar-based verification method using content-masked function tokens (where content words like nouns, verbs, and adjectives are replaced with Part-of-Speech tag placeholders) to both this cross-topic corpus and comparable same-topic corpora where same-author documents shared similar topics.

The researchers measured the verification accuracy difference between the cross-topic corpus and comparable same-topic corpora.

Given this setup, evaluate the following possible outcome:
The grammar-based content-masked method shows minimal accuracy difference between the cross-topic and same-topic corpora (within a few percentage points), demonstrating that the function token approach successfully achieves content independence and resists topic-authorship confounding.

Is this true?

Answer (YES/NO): YES